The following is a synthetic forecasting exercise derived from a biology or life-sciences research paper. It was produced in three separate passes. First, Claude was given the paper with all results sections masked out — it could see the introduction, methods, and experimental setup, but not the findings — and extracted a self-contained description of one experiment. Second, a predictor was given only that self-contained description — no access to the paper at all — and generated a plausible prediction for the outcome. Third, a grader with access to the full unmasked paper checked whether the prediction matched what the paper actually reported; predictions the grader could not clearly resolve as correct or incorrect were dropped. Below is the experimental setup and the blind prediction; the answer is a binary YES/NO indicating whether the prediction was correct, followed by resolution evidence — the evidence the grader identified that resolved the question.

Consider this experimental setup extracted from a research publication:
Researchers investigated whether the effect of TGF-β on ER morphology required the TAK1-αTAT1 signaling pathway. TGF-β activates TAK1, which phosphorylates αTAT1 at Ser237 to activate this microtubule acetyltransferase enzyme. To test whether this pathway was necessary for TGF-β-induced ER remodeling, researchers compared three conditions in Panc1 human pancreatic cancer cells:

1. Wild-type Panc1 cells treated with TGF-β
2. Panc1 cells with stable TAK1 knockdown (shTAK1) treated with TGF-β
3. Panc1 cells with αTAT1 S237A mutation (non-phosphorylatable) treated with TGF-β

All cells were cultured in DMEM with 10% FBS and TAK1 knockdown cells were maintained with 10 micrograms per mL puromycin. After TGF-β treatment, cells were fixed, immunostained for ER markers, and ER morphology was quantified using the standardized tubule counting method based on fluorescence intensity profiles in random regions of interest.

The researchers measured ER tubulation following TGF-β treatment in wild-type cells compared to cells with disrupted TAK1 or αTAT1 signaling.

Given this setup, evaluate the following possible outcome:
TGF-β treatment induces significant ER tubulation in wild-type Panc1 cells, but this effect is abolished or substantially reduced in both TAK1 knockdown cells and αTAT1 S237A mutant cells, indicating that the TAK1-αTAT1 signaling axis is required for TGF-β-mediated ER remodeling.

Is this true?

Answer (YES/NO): YES